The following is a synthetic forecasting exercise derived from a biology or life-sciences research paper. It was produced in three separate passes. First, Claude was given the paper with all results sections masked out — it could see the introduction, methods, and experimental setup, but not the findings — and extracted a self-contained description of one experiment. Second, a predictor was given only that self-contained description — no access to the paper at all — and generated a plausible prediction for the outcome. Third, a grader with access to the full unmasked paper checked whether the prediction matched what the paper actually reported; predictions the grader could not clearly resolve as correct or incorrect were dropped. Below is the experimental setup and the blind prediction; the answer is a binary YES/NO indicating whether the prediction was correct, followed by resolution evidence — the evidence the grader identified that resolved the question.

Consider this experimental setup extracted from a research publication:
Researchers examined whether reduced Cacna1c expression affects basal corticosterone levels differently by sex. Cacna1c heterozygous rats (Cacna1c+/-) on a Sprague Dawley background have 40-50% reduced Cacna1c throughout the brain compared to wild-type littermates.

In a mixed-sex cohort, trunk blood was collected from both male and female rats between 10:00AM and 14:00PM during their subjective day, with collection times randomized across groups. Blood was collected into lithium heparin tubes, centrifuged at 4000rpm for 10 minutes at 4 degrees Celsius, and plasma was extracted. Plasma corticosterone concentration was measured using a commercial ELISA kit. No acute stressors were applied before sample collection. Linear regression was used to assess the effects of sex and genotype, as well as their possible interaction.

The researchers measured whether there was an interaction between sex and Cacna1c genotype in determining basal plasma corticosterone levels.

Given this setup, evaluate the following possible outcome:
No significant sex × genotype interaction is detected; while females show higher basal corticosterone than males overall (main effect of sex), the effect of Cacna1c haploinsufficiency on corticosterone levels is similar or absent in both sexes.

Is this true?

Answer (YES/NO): YES